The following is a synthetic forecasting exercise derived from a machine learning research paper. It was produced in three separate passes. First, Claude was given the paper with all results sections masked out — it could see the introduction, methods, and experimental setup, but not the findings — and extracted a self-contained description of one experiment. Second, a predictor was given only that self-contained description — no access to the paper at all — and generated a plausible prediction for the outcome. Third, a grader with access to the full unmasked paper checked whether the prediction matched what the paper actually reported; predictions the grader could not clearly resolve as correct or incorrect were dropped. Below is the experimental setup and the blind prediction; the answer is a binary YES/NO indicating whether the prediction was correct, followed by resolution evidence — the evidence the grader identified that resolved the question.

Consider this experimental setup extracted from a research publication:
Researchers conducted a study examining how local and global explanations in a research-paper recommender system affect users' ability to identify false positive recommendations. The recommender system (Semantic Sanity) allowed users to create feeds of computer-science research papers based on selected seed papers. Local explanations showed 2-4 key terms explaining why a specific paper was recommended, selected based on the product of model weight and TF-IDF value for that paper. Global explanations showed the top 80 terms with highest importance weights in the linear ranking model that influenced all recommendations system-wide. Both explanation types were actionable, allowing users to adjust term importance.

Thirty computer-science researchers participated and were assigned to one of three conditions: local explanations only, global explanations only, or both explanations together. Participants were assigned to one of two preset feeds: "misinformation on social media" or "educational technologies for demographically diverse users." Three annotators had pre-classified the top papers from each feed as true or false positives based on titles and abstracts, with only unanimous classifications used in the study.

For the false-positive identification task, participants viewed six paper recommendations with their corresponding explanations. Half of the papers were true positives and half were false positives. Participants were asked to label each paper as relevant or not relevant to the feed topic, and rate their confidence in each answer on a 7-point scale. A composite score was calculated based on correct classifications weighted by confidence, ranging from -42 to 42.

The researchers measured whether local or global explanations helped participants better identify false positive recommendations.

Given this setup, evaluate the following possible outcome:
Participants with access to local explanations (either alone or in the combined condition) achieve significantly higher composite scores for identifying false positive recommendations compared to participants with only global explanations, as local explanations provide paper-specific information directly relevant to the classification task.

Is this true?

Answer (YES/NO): NO